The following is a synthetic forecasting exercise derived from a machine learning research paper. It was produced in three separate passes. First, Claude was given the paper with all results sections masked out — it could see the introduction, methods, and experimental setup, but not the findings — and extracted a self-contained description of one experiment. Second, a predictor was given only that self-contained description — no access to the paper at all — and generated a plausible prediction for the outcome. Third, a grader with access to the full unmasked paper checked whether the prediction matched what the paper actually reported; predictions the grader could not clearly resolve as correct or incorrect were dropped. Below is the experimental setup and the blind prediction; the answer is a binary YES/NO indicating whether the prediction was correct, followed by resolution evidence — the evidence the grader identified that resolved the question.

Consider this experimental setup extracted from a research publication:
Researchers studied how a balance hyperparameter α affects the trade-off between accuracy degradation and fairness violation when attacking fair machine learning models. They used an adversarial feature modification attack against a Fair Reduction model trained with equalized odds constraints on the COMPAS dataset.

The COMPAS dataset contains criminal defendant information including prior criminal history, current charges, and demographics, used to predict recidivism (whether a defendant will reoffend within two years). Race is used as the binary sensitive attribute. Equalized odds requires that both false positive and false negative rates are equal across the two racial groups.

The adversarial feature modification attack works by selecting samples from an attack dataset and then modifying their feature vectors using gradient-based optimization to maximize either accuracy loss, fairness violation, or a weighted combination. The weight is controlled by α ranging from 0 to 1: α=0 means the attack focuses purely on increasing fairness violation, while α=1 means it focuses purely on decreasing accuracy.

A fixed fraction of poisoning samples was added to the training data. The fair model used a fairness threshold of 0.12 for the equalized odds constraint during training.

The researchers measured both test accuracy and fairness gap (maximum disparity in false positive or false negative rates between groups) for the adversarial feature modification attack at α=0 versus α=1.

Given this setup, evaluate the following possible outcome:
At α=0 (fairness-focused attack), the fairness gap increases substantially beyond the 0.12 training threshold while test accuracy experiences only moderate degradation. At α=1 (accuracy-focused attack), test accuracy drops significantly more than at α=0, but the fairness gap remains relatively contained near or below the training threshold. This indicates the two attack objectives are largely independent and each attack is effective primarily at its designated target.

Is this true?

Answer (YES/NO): YES